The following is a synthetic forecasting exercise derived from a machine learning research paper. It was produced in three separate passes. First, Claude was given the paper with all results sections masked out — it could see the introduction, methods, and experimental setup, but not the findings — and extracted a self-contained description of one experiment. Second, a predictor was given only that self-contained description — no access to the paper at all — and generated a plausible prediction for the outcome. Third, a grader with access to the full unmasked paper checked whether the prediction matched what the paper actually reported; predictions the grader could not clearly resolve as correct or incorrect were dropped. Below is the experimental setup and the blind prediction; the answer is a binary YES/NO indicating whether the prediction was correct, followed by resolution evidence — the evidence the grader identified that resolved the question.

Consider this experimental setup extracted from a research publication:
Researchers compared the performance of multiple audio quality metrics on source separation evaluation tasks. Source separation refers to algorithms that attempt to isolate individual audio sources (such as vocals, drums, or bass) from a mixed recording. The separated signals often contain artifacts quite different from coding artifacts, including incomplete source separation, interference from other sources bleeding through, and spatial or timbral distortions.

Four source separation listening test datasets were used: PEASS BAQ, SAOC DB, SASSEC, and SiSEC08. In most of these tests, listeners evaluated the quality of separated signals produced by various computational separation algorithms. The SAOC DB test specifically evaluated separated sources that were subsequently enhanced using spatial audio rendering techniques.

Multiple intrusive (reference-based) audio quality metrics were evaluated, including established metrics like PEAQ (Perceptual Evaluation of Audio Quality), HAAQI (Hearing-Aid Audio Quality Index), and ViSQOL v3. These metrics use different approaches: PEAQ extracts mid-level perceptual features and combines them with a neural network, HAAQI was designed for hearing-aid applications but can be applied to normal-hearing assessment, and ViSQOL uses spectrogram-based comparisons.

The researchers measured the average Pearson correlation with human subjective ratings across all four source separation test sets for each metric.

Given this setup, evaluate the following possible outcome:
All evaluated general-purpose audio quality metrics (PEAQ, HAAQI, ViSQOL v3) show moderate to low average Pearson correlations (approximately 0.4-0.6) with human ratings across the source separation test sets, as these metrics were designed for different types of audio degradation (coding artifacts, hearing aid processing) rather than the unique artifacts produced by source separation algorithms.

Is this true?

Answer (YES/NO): NO